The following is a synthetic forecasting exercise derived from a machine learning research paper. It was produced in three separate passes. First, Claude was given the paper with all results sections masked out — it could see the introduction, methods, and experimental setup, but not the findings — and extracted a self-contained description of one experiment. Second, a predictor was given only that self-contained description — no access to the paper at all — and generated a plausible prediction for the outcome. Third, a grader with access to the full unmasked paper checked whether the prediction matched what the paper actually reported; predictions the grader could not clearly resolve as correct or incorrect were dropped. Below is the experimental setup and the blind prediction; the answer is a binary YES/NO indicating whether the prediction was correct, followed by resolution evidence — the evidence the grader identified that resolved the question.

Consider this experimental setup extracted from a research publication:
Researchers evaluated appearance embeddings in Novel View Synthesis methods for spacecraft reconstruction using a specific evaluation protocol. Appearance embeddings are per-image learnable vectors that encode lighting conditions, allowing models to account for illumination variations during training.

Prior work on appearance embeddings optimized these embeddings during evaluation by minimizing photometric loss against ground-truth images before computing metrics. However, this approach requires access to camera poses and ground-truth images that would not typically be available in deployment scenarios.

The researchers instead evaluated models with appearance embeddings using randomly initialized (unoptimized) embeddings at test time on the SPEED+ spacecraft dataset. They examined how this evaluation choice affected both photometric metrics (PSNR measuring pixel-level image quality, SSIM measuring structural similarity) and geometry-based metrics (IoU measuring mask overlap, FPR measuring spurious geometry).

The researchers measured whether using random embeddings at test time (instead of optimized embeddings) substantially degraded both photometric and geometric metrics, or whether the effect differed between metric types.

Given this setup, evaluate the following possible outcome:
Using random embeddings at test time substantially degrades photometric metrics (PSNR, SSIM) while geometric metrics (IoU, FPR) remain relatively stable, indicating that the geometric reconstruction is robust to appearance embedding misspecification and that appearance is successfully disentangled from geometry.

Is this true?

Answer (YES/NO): NO